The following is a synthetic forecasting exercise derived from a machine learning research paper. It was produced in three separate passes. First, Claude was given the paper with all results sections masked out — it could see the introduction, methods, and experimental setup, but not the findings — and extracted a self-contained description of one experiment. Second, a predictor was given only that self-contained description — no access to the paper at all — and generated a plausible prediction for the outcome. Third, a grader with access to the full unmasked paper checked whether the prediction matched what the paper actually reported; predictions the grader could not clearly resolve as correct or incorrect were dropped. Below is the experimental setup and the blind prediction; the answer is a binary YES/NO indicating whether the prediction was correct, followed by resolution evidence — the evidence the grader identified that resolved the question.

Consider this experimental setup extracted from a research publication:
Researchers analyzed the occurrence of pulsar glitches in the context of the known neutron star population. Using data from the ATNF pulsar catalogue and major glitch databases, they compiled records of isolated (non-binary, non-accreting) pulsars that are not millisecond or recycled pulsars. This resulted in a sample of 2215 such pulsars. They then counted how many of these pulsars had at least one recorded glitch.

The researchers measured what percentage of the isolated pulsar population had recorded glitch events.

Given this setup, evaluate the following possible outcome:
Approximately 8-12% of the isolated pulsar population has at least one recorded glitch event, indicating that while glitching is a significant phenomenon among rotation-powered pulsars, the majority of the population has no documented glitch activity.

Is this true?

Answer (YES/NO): NO